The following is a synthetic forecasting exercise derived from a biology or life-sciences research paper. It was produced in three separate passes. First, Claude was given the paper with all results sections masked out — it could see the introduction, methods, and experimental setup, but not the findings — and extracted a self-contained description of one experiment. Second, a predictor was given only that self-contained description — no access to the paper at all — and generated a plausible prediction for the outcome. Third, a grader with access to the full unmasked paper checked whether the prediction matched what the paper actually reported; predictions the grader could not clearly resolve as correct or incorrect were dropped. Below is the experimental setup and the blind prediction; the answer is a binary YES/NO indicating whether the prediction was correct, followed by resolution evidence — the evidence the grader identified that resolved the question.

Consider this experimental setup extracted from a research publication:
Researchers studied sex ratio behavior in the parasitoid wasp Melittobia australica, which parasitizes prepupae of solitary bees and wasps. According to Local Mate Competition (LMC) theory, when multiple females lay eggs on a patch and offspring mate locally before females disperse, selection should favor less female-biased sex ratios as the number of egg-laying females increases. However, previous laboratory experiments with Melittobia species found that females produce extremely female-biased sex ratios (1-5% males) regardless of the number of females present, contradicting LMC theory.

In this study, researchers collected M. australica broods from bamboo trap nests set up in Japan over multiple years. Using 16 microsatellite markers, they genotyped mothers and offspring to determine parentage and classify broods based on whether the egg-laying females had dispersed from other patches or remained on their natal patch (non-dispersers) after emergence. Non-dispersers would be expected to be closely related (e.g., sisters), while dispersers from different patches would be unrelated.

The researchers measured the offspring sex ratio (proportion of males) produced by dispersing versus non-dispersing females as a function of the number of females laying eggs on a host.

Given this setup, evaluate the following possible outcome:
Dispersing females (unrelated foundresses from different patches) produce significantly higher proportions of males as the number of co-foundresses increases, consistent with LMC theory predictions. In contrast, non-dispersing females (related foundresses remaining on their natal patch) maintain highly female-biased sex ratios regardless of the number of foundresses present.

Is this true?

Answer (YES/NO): YES